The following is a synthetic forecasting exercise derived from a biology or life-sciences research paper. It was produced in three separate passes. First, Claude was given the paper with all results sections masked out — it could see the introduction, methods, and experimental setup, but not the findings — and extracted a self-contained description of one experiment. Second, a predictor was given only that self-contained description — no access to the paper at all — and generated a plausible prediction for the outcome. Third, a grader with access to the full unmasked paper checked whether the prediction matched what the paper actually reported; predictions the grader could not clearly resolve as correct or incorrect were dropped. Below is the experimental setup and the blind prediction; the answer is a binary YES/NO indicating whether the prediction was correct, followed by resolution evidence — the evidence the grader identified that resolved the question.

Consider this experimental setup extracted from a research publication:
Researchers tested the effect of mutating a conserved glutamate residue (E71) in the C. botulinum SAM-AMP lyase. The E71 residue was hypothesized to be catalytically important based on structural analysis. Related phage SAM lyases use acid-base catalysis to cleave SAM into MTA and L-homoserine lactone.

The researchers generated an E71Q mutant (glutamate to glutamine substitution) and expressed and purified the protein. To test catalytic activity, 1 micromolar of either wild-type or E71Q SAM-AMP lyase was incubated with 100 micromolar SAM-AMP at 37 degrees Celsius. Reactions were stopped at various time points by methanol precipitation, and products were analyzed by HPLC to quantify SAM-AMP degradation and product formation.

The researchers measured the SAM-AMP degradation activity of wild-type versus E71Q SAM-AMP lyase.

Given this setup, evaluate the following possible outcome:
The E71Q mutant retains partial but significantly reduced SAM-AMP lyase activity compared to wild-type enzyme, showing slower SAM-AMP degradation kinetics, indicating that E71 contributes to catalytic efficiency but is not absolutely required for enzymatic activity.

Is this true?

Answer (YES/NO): YES